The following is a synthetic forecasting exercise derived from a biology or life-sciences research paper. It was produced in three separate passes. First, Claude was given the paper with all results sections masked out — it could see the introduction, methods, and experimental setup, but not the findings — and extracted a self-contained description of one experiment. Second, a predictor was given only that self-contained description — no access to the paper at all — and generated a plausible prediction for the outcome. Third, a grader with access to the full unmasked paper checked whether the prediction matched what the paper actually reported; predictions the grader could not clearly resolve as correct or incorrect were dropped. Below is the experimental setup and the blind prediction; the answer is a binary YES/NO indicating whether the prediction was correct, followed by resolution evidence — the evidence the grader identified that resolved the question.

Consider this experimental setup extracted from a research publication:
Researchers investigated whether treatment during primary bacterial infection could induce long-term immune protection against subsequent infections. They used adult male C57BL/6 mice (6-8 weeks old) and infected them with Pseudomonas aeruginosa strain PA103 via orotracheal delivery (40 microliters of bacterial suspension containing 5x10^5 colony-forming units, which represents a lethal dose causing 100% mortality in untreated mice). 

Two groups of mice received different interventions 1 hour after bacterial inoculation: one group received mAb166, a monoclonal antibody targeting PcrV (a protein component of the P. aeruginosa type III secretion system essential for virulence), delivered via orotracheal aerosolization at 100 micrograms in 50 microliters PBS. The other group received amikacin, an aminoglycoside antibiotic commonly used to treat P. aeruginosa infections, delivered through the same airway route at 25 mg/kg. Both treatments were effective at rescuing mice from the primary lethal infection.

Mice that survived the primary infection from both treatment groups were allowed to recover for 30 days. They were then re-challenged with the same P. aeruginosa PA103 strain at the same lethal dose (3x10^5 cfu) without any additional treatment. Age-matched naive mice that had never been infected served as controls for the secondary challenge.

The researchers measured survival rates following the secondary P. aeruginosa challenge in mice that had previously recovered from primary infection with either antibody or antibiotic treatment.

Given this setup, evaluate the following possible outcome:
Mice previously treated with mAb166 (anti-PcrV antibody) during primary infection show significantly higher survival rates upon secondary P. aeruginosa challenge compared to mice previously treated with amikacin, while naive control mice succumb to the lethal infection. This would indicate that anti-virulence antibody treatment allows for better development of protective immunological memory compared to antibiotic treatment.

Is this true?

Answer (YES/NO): YES